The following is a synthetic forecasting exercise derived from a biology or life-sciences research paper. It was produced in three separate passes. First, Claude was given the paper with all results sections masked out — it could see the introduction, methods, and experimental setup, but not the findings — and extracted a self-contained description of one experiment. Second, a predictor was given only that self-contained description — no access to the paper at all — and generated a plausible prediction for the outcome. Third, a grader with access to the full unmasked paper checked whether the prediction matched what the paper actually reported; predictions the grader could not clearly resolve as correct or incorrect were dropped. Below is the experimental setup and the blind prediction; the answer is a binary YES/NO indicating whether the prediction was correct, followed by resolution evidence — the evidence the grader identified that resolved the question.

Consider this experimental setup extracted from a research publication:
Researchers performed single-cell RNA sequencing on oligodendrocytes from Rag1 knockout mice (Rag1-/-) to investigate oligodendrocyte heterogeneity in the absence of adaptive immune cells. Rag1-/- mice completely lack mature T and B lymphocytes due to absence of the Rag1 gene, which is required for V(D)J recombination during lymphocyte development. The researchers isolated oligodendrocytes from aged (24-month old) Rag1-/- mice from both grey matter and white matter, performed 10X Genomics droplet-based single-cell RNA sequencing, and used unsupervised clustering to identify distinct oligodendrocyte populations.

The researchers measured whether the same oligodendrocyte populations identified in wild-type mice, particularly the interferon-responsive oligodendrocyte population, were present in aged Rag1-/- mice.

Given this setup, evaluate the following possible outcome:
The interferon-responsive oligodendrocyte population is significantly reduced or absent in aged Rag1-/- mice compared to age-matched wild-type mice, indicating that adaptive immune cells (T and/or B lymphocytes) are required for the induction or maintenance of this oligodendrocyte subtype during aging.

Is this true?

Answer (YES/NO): YES